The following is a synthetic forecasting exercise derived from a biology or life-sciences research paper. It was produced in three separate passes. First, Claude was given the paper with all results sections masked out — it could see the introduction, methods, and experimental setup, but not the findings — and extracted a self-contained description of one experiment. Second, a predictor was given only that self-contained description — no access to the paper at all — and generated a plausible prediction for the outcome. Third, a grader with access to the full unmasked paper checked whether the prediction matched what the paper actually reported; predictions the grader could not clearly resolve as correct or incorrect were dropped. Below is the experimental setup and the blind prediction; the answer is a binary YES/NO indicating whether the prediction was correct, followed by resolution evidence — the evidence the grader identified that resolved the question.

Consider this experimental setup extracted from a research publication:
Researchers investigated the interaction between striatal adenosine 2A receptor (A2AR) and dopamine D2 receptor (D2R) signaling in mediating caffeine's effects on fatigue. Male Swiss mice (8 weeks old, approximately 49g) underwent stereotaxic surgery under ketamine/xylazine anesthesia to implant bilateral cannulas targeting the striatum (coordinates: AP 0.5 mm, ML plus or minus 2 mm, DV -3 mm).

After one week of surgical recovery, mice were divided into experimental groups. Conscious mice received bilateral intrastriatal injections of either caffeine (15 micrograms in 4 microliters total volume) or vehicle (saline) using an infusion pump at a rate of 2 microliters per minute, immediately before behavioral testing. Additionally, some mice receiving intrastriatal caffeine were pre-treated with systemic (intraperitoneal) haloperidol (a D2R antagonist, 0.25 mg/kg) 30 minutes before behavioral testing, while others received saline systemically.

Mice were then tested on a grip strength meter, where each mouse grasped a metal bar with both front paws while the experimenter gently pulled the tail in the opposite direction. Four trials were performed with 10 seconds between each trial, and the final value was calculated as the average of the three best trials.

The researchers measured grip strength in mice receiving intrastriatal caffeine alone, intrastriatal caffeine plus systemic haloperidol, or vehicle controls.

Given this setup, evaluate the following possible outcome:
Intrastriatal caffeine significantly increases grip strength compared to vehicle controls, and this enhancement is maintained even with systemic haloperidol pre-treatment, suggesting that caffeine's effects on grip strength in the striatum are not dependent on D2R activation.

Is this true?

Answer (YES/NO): YES